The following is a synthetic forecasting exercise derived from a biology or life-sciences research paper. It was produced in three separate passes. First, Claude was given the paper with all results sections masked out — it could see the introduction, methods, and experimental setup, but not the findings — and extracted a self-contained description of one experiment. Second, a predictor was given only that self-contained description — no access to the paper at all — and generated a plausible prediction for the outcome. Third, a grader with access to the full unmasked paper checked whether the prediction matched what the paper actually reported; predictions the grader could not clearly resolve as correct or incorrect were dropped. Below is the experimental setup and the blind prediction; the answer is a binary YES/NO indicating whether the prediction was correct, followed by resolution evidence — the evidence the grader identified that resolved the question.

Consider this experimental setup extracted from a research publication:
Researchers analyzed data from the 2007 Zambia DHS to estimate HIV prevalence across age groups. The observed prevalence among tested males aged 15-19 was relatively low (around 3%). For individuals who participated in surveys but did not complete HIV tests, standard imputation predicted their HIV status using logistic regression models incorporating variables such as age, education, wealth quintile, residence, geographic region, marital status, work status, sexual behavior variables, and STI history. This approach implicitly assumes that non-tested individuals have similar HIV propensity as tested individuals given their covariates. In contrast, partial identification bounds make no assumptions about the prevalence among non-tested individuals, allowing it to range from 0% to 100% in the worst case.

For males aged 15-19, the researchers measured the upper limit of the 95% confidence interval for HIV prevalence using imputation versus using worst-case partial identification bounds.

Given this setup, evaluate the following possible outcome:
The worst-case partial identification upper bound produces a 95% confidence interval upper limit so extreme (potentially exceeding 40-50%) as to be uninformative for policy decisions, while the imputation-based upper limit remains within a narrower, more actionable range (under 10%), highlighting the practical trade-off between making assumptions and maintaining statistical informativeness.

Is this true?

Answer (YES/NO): NO